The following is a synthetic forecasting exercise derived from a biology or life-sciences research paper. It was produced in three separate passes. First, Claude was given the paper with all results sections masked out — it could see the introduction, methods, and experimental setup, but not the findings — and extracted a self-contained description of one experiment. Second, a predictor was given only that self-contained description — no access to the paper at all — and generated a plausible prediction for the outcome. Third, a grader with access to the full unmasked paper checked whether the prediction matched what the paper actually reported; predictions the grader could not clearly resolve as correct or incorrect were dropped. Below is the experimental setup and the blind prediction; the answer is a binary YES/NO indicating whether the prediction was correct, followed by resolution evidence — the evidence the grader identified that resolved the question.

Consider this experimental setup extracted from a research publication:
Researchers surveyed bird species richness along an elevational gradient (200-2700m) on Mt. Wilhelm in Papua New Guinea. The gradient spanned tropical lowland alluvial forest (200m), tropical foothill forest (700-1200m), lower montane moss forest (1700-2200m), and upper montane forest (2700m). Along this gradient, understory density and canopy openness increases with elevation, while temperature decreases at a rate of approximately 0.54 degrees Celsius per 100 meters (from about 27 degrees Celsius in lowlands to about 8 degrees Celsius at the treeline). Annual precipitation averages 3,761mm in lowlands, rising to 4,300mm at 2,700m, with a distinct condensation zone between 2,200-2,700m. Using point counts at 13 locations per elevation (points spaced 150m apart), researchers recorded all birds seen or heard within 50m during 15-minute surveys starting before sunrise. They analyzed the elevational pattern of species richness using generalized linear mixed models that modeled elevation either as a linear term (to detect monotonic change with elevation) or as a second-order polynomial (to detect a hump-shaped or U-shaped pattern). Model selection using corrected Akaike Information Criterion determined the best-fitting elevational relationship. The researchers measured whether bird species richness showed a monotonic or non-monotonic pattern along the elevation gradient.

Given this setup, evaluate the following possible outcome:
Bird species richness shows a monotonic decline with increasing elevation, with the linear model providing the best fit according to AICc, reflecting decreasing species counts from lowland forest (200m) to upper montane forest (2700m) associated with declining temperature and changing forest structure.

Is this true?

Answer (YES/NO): NO